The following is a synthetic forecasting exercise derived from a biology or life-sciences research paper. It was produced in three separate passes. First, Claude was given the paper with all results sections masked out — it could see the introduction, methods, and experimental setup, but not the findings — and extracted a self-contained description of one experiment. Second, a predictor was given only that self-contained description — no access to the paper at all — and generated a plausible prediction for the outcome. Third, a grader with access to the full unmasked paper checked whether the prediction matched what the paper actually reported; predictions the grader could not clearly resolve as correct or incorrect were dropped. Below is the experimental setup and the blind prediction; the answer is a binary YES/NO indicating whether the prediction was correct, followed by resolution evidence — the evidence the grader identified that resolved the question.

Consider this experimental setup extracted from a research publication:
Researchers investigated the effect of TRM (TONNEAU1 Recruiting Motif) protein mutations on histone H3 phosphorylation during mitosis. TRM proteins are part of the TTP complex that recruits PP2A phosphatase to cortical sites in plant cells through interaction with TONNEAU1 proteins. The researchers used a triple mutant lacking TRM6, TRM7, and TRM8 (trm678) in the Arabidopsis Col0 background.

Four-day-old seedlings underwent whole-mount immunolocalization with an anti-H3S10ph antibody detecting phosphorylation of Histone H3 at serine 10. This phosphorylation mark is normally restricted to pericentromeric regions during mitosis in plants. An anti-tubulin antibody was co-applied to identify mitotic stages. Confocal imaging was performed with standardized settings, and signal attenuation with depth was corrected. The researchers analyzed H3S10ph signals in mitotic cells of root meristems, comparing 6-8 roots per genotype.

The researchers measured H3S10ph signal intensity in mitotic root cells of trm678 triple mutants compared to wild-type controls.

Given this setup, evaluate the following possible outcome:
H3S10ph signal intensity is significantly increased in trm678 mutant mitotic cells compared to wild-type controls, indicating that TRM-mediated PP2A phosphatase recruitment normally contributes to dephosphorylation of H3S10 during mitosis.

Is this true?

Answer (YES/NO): NO